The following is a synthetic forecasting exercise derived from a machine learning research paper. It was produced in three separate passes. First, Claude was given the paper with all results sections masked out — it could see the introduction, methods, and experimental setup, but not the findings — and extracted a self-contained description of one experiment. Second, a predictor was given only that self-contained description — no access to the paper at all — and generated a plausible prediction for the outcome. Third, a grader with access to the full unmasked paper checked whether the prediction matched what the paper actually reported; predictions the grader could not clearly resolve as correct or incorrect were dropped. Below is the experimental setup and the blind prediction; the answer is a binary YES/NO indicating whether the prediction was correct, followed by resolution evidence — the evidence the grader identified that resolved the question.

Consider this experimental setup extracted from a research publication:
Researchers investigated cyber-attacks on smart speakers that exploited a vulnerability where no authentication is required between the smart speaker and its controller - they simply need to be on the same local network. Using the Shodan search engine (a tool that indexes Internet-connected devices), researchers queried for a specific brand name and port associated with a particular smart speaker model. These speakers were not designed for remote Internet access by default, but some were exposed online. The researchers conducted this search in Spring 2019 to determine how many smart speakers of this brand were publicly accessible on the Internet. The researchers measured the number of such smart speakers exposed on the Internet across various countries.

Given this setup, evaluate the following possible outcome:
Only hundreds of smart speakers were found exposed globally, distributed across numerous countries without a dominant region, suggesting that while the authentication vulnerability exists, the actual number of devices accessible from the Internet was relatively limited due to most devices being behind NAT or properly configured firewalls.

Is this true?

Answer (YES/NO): NO